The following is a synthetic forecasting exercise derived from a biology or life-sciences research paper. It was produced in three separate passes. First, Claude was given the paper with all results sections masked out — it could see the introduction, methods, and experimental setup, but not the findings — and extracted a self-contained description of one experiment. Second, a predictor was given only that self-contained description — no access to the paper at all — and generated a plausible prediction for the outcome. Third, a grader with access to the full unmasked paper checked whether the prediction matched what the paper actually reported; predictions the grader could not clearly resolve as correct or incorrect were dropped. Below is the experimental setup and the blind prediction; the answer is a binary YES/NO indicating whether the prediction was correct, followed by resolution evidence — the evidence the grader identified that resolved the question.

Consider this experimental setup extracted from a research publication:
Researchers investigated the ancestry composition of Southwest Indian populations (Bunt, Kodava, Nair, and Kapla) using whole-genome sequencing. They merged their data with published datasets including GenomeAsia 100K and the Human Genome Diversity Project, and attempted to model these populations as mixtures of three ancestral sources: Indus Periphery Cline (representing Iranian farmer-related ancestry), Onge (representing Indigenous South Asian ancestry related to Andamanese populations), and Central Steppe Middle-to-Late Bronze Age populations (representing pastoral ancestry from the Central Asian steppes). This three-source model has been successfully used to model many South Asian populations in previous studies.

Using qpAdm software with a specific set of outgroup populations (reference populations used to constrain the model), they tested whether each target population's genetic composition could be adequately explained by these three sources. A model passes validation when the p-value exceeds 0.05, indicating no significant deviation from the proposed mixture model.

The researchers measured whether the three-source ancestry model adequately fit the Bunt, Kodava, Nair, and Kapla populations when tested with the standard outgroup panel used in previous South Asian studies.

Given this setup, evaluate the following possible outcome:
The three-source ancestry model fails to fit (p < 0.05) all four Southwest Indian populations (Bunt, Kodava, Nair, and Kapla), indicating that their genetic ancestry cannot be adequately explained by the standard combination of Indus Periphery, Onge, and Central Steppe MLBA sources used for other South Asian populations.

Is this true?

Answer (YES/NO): NO